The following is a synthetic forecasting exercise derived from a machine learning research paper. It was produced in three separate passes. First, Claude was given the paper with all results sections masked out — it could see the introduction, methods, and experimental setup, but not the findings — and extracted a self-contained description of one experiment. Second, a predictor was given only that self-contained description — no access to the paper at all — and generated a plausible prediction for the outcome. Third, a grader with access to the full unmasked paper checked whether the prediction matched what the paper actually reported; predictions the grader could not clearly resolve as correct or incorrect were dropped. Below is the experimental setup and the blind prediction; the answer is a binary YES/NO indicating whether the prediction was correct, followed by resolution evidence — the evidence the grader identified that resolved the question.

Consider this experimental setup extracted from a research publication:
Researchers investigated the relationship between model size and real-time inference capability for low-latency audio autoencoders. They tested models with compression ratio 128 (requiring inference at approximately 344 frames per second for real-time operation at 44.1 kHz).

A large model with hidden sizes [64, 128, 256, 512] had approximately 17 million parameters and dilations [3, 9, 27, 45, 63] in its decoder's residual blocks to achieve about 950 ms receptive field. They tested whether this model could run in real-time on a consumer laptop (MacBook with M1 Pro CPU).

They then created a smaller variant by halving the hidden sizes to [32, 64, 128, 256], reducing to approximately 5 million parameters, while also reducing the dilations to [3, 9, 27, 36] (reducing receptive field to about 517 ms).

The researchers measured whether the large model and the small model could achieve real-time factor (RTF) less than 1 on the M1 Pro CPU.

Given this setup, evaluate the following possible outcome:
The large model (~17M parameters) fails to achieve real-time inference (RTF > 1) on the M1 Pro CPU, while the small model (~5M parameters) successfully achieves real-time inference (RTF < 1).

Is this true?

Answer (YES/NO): YES